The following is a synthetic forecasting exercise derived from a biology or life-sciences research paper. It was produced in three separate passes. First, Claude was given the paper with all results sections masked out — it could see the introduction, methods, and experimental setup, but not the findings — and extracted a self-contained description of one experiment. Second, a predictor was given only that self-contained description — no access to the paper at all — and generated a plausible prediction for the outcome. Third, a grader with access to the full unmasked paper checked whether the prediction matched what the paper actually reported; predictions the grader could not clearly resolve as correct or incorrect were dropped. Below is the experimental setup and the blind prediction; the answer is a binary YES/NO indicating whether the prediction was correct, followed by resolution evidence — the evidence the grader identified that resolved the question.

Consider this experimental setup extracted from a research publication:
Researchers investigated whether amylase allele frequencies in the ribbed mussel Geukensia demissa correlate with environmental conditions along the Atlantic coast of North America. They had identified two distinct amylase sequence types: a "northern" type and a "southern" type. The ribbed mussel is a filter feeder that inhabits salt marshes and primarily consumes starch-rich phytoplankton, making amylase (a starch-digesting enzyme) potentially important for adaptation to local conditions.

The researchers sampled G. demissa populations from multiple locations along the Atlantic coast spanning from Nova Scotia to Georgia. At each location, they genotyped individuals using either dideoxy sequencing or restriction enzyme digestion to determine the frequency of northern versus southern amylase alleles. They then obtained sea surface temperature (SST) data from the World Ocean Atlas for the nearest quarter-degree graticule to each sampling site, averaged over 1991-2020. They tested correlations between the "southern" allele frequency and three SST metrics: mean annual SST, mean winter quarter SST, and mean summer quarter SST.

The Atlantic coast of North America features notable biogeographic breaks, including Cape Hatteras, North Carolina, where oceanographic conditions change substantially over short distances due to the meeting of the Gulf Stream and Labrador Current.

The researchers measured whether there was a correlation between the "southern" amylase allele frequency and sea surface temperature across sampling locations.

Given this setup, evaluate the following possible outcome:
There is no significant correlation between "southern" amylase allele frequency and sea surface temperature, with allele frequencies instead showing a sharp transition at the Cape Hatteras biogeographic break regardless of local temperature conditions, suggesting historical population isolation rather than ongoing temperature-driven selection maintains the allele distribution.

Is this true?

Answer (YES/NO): NO